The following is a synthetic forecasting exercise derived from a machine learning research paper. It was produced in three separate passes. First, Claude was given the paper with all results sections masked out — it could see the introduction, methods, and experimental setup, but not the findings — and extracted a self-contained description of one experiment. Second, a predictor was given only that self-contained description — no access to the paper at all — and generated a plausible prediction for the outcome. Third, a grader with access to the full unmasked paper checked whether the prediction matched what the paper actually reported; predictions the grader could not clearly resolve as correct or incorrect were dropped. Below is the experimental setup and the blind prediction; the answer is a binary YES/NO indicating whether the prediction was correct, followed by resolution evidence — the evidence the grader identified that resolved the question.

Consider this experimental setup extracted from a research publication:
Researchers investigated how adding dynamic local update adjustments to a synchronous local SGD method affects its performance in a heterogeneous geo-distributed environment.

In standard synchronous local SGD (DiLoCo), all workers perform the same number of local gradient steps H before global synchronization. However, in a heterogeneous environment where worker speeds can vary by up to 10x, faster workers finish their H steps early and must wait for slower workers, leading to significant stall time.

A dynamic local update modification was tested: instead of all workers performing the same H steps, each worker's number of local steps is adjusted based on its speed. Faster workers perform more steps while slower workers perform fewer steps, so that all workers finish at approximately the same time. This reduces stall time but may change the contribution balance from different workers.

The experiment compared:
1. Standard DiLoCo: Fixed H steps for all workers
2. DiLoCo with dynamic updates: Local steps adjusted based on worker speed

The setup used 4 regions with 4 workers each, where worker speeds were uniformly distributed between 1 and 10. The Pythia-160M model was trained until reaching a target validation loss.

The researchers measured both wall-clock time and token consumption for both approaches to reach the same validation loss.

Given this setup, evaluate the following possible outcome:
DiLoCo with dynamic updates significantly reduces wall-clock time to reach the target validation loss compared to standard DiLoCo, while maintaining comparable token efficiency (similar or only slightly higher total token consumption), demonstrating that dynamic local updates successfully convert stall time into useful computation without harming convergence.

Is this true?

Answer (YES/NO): NO